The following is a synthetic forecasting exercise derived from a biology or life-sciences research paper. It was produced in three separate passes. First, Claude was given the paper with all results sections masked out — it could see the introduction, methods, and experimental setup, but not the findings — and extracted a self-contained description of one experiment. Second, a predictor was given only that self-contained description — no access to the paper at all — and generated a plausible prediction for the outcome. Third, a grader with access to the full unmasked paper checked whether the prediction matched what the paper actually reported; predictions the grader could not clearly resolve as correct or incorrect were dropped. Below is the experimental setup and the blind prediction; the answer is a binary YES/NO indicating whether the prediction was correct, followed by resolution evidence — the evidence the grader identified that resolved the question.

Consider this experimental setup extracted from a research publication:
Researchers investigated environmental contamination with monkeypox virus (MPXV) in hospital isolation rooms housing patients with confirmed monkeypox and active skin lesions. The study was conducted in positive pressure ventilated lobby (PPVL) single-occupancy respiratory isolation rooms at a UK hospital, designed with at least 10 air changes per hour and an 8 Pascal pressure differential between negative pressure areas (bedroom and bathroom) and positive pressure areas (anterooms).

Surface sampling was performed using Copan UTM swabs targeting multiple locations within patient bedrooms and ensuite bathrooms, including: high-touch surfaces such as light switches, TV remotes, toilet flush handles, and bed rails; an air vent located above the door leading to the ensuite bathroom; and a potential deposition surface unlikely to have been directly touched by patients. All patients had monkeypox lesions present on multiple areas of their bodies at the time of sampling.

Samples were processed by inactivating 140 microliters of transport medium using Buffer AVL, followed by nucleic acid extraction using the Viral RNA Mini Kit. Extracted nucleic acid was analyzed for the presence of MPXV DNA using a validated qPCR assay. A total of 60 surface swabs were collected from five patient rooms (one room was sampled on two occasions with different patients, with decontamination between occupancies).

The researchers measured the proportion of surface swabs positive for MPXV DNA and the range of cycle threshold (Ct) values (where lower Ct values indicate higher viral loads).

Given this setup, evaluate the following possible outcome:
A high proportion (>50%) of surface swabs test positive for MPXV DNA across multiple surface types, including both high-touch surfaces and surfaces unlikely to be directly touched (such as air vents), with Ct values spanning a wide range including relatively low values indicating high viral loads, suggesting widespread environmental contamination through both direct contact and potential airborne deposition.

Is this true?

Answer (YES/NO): YES